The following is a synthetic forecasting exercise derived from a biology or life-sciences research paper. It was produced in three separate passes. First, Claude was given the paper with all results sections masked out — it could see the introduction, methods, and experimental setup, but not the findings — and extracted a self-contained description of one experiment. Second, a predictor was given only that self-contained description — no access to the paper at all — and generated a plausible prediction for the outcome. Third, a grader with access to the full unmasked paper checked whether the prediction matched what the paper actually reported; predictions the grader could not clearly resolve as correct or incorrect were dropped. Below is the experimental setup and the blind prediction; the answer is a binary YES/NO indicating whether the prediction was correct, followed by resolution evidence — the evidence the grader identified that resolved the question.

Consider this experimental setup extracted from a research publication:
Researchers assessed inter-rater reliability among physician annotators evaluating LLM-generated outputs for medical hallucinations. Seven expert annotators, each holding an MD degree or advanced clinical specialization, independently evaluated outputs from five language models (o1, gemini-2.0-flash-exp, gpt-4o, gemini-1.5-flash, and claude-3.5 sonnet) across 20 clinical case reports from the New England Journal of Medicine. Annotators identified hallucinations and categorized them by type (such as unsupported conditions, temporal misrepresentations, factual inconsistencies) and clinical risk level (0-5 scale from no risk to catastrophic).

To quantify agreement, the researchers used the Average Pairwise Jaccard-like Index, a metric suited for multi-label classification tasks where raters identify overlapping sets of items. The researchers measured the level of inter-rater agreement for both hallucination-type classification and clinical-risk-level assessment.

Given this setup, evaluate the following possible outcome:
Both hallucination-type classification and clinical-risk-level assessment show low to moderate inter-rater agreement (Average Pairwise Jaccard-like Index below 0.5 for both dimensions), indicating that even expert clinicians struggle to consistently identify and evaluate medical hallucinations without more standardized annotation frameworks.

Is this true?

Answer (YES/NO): YES